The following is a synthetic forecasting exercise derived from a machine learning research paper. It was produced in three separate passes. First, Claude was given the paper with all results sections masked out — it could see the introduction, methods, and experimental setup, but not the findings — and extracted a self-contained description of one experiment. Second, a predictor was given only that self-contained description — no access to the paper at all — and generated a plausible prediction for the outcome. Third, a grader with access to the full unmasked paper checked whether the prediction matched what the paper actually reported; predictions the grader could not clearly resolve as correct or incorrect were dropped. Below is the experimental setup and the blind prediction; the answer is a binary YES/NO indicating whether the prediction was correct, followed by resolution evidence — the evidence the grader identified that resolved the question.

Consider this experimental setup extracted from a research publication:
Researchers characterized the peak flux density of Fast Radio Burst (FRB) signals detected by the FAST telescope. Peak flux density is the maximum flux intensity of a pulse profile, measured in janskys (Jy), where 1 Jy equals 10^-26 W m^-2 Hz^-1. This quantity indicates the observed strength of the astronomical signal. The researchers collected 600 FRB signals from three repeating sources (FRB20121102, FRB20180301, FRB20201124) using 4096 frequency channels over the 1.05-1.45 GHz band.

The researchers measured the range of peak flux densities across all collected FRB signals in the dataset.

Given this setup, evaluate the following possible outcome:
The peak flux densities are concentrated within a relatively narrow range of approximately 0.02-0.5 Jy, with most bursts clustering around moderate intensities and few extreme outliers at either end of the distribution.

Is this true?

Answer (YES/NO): NO